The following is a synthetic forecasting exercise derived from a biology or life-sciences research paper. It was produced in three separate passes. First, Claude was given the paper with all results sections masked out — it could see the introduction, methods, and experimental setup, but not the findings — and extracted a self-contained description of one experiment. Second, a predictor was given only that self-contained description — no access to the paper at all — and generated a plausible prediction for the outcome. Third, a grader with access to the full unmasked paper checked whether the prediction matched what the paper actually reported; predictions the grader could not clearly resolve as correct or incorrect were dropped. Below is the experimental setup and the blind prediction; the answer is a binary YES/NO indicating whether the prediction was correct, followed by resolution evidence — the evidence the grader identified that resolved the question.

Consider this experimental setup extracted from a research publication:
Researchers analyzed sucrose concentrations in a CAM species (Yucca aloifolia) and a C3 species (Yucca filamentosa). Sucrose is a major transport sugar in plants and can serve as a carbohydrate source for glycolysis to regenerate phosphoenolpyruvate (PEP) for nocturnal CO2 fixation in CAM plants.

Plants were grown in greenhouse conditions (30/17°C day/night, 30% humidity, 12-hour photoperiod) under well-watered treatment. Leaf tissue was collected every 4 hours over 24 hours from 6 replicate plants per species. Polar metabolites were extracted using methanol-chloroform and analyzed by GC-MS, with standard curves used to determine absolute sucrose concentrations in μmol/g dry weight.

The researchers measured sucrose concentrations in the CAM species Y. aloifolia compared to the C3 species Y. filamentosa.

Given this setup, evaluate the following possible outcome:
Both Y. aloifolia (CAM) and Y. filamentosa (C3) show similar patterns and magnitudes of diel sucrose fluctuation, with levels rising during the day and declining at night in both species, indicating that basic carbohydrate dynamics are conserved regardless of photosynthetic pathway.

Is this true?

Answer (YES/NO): NO